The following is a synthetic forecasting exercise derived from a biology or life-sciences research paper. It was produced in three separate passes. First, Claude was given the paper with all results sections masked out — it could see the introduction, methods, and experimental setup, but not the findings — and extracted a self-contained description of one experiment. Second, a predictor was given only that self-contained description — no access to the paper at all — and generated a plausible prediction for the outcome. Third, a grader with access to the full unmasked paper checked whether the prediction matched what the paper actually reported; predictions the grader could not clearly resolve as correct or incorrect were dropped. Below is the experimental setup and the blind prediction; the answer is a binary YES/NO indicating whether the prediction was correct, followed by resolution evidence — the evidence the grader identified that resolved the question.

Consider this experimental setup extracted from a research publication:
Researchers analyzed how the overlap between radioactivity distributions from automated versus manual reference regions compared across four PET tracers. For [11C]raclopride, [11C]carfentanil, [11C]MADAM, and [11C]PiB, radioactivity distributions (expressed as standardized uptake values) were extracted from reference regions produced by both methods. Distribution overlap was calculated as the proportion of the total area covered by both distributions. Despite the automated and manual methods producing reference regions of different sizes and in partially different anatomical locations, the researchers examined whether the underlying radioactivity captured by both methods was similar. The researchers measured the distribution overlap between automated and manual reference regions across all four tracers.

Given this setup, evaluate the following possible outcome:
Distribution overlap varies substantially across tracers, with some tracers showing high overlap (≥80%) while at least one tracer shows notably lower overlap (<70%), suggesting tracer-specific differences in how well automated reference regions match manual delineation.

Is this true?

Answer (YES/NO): NO